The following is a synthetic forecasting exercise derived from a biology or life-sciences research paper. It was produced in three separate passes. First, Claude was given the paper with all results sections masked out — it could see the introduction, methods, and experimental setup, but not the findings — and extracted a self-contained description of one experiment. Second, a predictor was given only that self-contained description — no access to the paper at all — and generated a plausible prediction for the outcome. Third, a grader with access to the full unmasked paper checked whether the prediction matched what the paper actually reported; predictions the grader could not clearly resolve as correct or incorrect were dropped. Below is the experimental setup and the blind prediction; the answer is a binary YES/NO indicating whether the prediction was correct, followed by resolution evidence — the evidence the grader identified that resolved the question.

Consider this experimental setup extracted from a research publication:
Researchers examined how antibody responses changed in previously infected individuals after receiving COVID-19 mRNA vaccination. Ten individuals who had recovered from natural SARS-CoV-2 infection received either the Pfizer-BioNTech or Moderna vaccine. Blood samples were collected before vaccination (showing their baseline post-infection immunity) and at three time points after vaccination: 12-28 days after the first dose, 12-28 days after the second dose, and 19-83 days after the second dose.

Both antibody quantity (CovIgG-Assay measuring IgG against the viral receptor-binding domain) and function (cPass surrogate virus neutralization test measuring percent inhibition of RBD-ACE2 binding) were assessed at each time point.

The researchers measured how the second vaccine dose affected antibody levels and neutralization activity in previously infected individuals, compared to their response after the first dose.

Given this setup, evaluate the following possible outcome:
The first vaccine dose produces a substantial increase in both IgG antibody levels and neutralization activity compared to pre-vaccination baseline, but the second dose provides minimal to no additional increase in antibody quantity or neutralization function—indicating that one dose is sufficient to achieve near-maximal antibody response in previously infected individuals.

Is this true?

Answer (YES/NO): YES